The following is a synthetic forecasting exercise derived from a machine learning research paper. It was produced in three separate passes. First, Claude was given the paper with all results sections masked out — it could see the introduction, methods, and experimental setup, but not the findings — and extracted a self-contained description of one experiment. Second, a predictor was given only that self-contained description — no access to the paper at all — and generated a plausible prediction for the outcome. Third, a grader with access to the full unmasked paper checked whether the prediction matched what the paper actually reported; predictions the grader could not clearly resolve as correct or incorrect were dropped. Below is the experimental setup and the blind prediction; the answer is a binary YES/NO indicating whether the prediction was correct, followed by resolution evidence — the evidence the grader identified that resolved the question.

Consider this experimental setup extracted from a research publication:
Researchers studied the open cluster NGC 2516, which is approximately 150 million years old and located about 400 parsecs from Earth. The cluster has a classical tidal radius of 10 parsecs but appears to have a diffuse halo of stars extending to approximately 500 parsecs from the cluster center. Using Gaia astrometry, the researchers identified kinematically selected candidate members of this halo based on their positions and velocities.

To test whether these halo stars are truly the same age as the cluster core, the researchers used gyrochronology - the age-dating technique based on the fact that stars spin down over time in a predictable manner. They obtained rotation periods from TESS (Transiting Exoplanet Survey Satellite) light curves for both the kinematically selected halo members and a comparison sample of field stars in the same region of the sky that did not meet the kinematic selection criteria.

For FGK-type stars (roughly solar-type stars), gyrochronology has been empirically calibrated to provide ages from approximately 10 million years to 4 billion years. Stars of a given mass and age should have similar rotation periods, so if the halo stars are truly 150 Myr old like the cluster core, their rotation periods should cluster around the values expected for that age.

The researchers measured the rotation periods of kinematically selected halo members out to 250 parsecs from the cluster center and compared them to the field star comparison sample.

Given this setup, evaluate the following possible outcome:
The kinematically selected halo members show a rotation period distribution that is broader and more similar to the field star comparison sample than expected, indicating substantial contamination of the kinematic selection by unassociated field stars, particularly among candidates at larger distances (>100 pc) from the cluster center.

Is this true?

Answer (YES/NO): NO